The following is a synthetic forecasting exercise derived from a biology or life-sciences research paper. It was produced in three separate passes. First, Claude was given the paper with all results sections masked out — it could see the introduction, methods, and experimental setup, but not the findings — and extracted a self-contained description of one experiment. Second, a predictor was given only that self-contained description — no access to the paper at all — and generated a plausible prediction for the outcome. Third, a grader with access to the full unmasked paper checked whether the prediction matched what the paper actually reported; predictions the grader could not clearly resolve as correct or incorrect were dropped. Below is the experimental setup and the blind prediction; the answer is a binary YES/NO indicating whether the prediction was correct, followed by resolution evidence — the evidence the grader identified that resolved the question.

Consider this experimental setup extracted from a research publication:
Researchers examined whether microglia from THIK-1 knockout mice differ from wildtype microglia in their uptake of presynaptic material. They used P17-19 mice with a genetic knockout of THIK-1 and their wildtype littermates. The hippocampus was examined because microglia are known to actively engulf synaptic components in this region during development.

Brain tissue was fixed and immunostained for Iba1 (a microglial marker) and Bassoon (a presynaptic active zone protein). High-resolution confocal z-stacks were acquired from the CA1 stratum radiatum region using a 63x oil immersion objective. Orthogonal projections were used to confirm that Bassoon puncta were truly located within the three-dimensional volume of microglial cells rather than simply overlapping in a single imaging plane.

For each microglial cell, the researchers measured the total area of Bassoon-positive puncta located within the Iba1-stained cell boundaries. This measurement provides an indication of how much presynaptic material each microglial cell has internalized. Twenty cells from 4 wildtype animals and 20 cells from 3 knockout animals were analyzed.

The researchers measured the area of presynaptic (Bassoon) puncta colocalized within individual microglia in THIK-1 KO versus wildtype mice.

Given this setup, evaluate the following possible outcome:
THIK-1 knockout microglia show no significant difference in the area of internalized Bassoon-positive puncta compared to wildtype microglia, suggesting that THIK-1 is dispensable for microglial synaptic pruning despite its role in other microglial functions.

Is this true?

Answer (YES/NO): NO